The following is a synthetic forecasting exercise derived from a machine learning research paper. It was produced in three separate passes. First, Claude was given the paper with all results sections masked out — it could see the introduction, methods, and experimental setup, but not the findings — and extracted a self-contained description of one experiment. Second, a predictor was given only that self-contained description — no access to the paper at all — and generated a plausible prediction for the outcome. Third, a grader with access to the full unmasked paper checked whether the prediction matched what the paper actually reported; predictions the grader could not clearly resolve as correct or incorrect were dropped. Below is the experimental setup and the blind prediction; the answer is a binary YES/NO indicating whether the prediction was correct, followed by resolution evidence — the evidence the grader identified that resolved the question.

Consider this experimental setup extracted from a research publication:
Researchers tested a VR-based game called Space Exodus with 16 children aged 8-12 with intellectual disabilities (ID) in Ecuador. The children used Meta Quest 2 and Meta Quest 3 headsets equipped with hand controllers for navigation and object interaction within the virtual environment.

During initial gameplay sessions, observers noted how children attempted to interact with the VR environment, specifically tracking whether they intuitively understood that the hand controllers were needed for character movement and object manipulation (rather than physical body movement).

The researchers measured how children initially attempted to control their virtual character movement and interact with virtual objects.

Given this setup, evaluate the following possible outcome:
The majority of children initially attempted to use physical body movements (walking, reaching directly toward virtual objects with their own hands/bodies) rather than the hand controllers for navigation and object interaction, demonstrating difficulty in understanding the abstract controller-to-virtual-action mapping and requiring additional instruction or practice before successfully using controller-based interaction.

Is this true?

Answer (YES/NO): NO